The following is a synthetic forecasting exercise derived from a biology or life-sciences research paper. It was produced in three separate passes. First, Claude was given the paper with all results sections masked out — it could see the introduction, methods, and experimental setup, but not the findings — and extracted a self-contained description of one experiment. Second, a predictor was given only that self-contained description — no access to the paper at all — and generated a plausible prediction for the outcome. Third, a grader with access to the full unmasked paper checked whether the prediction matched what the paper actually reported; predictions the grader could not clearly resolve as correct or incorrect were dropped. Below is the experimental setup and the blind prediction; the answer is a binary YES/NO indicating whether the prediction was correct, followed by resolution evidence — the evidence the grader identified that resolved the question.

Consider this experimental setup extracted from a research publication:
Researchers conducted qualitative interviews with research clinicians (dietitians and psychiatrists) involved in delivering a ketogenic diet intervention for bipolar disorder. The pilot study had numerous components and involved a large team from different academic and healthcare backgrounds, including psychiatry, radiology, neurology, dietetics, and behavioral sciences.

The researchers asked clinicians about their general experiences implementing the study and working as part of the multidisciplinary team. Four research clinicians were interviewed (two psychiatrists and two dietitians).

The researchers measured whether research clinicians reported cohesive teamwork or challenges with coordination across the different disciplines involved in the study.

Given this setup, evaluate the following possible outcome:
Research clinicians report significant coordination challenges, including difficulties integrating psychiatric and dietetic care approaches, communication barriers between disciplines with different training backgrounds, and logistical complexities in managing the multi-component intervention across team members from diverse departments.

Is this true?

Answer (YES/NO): NO